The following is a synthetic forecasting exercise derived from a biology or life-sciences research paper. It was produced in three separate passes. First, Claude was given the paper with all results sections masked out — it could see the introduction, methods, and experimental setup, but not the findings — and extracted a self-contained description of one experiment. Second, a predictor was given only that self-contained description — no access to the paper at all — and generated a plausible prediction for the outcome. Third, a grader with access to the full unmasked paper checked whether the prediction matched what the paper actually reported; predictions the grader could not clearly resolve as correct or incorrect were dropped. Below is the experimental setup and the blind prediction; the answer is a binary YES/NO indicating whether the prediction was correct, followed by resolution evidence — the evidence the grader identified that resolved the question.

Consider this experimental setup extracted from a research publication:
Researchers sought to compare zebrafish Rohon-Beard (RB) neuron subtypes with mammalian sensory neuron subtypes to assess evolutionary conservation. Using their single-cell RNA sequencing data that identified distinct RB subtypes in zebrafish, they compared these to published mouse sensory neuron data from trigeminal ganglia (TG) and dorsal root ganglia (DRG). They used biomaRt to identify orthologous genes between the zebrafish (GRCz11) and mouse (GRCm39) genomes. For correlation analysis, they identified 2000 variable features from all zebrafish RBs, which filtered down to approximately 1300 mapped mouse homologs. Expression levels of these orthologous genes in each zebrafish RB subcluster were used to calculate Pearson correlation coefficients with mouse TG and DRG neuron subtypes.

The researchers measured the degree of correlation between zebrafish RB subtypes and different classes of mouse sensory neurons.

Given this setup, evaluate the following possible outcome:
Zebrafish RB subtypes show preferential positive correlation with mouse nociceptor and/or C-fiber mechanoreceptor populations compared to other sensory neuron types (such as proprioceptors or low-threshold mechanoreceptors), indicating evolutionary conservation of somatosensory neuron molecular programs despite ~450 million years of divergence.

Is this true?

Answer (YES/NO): NO